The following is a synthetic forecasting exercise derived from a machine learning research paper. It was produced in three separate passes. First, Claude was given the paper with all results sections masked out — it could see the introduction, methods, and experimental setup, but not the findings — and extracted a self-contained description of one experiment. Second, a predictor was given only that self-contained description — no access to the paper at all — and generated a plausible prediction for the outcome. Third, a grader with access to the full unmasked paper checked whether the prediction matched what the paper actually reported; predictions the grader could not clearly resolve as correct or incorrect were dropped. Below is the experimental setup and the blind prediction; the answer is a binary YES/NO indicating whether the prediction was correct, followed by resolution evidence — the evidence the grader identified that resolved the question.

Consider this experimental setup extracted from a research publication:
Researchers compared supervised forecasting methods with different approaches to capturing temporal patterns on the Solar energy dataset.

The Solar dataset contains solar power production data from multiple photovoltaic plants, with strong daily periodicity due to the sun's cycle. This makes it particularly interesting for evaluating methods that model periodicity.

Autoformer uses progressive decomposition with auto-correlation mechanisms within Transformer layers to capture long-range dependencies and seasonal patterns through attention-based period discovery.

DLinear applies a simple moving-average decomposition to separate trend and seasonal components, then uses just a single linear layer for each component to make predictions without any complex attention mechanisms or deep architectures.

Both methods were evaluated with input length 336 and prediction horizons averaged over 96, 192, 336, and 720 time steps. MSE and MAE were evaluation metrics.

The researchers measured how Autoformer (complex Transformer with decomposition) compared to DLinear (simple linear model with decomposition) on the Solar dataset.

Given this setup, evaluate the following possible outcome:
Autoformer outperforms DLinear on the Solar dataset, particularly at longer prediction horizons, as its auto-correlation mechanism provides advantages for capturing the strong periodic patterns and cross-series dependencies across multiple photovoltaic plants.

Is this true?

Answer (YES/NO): NO